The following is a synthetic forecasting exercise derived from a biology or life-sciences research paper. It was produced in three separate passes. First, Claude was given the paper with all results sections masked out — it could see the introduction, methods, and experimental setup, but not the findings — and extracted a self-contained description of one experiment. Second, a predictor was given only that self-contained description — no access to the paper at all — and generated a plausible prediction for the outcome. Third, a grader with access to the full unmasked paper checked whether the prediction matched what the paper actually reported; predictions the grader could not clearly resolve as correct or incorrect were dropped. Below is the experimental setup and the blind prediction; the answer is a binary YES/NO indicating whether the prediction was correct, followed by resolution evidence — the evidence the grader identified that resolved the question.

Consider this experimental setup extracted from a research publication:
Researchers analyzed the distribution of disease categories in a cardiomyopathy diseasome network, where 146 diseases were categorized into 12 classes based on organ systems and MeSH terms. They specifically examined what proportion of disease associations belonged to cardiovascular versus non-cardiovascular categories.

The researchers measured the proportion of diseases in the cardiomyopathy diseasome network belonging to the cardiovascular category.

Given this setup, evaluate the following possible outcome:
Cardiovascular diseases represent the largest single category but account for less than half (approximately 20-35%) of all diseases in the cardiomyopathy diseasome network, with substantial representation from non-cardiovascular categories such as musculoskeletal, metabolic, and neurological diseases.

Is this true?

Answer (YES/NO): YES